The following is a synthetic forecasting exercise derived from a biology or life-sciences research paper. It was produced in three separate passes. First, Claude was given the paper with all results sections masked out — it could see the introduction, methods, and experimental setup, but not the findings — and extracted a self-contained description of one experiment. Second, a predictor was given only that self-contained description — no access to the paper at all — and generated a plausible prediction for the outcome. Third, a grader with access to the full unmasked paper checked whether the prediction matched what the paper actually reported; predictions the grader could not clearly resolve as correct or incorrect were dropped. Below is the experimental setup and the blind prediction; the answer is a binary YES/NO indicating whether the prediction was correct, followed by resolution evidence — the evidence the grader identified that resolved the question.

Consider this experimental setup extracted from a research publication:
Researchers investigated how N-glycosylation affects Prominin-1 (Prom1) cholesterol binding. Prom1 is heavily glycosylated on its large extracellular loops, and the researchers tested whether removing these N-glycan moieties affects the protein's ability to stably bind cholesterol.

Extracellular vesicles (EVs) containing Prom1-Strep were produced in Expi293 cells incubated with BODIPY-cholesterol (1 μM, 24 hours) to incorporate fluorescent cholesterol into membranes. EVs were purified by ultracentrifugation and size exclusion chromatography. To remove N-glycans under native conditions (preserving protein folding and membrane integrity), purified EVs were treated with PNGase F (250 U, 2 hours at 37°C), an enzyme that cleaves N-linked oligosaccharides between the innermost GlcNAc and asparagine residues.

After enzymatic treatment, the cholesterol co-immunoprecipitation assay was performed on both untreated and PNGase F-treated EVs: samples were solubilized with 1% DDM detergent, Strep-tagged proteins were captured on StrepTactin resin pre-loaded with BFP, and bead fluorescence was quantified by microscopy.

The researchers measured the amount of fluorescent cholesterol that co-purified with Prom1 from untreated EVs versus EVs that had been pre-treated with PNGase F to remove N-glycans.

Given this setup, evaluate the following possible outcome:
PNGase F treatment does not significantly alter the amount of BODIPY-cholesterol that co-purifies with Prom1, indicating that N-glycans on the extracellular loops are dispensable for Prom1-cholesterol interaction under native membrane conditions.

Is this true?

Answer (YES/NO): NO